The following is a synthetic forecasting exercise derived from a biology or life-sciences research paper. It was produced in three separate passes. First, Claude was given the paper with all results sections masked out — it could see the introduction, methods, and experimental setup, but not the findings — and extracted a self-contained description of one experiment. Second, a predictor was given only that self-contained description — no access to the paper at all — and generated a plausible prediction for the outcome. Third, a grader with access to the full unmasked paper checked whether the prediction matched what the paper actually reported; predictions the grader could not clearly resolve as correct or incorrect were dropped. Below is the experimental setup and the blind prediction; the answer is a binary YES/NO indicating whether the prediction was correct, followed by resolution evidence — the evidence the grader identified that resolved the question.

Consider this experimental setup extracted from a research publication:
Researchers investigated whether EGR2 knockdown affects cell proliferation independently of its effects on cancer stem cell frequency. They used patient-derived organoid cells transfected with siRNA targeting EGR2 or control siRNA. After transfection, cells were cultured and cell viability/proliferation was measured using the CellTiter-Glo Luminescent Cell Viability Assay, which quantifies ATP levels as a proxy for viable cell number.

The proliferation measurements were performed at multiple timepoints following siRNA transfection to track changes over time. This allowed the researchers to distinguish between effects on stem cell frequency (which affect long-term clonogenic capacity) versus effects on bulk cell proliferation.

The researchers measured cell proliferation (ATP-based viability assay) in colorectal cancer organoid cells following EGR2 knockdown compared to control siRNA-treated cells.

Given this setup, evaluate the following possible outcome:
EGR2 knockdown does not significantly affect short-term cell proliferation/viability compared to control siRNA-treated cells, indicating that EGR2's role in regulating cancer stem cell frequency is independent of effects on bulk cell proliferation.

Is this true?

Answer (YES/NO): NO